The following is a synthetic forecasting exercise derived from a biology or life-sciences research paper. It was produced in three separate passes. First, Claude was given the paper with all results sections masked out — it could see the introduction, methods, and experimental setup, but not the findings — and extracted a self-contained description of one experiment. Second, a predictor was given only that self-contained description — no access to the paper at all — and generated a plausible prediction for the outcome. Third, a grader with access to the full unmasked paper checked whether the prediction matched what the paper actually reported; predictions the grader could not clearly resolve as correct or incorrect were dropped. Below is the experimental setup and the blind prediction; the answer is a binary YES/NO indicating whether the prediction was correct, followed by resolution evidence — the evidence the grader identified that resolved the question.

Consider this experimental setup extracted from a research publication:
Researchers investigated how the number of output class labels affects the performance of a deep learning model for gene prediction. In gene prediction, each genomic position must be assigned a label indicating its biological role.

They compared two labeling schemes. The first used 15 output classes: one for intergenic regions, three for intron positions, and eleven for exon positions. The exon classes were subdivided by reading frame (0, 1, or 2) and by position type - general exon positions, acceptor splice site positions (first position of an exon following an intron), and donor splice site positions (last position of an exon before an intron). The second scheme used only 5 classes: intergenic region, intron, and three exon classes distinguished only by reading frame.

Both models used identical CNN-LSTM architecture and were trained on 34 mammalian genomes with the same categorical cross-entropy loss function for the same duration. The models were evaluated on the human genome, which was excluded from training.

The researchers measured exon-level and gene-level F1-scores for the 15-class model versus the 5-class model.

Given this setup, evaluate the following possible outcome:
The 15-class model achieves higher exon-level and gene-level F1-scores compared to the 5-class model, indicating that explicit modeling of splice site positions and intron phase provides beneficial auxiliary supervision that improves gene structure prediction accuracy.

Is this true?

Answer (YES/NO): YES